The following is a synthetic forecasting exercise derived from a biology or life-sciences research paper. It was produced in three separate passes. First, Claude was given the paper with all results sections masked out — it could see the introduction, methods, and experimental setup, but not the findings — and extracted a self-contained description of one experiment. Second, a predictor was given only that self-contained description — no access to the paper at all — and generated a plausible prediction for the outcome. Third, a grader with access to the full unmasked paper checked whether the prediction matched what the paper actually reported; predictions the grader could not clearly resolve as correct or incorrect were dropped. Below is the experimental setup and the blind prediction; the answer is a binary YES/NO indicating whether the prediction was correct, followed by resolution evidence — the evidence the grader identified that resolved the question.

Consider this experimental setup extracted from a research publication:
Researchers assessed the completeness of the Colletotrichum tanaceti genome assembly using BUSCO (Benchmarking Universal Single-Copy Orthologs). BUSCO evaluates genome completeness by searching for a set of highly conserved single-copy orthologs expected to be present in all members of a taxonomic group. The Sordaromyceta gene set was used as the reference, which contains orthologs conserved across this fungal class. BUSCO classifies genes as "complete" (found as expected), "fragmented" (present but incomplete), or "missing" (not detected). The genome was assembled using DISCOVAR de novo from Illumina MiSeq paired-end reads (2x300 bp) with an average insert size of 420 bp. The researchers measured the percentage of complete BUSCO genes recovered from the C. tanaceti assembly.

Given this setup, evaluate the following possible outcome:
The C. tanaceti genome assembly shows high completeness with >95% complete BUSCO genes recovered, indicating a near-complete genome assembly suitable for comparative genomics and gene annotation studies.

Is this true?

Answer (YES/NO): YES